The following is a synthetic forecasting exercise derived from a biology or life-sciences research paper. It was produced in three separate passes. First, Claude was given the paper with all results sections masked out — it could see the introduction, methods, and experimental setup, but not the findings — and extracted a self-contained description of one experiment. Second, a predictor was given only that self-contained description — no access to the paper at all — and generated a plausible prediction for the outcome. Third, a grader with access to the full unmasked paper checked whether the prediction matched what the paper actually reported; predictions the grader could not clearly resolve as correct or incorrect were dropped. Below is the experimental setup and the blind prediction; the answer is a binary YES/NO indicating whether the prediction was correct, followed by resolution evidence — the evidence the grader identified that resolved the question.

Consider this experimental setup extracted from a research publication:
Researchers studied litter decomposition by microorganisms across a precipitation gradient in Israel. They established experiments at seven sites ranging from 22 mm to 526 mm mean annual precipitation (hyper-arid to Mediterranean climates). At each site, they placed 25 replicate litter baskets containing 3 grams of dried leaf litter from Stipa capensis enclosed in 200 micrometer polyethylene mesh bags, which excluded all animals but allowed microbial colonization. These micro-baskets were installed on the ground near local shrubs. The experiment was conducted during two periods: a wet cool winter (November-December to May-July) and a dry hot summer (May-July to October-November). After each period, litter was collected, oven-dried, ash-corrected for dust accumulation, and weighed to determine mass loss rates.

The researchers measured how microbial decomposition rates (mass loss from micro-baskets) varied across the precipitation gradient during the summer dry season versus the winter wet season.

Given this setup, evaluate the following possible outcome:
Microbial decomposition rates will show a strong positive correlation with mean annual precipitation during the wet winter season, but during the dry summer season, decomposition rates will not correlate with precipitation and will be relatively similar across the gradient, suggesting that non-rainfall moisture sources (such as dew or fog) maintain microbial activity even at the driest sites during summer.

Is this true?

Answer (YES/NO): NO